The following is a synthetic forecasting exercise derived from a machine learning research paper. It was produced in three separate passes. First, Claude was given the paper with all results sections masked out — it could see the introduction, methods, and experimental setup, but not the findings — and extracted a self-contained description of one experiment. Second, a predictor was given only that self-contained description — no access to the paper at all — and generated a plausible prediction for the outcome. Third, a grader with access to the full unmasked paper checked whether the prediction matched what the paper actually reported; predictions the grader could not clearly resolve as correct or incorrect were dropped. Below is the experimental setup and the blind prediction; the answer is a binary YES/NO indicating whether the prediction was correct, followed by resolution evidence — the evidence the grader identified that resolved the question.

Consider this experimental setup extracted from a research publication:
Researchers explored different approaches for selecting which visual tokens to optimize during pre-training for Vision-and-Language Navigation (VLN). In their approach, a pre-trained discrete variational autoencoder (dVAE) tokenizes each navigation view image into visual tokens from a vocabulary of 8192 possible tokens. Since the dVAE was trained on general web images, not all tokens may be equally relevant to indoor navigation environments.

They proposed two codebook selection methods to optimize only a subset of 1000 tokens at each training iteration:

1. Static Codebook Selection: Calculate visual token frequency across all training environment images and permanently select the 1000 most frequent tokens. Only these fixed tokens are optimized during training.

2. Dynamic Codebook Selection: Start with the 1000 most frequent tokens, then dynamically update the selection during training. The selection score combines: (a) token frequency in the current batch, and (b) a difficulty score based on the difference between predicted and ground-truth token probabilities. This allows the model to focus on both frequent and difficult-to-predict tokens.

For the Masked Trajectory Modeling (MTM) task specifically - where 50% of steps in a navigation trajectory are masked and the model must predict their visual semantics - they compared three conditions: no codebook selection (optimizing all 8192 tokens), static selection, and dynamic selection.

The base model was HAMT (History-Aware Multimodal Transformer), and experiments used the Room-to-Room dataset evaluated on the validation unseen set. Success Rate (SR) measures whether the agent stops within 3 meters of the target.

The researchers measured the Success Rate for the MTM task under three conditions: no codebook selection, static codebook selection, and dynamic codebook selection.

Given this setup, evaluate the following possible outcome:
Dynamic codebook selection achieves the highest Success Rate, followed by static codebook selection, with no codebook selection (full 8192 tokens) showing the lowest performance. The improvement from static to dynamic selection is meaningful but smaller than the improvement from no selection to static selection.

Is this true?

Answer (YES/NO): YES